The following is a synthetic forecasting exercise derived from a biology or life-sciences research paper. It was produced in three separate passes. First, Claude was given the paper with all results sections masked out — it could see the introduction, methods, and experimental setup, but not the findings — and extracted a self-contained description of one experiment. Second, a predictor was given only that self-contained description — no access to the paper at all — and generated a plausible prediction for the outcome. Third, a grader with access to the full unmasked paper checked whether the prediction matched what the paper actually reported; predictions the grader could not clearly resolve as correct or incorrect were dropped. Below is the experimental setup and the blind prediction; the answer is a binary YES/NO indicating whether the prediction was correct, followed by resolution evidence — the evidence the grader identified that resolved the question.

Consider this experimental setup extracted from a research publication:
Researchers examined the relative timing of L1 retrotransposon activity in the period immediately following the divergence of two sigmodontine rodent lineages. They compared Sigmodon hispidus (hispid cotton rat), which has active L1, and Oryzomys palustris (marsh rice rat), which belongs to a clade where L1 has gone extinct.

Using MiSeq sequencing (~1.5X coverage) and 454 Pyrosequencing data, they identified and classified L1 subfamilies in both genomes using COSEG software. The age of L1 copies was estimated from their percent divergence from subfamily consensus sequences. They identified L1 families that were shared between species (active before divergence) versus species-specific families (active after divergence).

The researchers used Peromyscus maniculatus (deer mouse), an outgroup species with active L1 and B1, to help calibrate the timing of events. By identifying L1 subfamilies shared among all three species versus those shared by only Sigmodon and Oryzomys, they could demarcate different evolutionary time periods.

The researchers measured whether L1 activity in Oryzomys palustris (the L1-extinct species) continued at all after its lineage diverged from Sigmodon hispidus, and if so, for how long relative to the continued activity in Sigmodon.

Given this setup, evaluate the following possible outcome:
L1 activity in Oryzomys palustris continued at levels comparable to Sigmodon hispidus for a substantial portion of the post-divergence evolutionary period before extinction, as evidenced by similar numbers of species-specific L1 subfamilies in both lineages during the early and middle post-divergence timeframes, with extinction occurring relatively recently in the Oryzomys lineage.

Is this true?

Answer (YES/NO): NO